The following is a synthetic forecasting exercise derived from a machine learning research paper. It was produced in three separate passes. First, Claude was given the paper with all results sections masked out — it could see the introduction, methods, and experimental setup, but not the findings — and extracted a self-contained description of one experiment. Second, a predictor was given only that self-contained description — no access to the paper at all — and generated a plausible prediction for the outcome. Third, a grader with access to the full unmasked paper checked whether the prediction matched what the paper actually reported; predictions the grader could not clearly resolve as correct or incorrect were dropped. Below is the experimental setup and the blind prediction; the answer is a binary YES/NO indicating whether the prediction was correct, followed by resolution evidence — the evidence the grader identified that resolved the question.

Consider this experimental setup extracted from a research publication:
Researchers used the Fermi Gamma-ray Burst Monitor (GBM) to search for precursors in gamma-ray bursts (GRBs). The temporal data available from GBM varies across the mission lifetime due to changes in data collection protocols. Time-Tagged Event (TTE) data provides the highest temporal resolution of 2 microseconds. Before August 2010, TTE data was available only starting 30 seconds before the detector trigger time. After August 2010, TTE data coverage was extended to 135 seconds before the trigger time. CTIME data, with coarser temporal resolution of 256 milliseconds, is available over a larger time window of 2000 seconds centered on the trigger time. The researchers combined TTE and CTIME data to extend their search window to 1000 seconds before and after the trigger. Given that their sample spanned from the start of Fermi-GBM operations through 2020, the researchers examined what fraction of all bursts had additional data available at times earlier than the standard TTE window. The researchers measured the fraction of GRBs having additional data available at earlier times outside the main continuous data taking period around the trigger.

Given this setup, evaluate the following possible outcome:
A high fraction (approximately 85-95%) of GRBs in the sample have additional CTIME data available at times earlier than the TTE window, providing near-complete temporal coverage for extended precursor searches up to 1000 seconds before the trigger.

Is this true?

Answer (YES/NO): NO